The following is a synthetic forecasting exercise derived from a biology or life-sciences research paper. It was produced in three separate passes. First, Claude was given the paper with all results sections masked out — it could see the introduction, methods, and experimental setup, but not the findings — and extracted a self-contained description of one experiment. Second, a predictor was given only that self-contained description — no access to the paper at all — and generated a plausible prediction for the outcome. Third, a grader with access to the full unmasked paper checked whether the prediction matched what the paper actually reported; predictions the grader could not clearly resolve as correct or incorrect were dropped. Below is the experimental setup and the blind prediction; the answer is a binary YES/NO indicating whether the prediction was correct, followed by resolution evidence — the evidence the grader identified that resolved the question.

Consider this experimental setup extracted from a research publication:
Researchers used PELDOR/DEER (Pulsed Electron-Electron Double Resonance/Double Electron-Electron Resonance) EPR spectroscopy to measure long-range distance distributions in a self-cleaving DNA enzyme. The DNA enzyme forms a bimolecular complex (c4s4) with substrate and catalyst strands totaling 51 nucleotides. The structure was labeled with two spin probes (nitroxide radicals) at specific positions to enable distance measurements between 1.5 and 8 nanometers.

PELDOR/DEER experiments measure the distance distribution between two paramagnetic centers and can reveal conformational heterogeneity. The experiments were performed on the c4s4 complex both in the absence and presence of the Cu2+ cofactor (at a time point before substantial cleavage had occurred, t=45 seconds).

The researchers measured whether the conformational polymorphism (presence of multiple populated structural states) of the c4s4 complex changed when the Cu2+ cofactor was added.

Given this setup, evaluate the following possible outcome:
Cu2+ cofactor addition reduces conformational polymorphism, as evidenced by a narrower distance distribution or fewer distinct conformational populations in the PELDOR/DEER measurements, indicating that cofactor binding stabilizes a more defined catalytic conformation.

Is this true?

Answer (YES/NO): NO